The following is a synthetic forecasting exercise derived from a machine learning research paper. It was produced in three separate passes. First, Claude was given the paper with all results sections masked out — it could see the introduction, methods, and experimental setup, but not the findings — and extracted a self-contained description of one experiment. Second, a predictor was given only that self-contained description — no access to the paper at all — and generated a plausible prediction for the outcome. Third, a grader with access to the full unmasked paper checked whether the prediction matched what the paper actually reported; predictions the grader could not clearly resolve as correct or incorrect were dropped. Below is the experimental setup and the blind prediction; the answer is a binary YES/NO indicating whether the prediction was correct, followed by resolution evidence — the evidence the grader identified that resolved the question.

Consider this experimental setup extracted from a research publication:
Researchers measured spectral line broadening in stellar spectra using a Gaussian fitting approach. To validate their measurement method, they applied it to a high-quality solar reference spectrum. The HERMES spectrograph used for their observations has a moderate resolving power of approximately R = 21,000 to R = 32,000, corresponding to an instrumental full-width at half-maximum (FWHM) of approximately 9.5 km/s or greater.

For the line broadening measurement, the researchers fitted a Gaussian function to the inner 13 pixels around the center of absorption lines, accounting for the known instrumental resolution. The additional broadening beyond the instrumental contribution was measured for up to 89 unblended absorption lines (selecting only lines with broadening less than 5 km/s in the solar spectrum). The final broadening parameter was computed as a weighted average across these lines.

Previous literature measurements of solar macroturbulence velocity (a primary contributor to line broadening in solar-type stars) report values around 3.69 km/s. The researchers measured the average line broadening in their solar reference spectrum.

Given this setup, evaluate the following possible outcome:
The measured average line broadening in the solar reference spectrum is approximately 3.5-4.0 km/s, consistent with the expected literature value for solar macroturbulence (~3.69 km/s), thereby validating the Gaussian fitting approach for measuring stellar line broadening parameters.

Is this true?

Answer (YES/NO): NO